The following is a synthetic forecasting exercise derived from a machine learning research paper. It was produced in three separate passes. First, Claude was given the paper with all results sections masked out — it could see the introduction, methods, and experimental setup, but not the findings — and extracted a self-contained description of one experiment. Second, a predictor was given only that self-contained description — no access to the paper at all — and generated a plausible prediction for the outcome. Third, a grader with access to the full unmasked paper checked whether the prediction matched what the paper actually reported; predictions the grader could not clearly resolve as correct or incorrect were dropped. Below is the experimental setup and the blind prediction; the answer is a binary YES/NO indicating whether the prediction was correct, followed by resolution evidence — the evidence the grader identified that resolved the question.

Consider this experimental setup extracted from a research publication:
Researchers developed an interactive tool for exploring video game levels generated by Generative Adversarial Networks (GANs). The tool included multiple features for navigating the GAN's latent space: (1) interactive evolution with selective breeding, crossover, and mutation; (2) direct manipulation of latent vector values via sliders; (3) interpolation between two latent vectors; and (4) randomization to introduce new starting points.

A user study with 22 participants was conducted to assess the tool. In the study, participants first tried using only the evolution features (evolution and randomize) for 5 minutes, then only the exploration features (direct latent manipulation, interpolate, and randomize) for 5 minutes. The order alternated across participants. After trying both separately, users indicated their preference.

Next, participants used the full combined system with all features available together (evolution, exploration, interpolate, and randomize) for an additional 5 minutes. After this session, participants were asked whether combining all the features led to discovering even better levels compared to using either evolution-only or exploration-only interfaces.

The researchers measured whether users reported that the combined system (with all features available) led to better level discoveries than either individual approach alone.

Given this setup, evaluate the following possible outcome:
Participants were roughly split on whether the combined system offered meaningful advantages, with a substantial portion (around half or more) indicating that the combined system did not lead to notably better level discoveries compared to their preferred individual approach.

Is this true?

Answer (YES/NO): NO